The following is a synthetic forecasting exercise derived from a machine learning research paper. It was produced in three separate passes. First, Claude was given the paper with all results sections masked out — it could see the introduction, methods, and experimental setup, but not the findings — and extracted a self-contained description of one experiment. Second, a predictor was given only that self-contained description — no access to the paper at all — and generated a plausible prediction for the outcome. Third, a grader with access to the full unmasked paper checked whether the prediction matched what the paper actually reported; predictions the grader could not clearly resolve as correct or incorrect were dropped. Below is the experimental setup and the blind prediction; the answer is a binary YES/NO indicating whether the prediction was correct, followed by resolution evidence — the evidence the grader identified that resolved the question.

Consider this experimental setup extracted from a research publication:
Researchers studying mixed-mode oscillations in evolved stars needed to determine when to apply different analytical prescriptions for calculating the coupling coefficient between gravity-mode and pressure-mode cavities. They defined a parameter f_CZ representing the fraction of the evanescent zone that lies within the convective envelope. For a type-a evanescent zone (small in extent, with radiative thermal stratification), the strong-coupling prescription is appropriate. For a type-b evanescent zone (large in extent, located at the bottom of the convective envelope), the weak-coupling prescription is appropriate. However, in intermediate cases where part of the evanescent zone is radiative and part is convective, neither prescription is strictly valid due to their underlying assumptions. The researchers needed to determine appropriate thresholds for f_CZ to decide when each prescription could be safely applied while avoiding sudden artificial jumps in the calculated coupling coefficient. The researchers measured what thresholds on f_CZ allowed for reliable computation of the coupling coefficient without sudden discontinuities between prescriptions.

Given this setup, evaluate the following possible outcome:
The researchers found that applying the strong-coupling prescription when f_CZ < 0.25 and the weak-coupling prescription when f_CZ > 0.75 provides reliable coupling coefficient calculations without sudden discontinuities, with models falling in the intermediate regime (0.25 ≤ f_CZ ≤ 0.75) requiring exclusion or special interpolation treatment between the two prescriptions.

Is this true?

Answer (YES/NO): NO